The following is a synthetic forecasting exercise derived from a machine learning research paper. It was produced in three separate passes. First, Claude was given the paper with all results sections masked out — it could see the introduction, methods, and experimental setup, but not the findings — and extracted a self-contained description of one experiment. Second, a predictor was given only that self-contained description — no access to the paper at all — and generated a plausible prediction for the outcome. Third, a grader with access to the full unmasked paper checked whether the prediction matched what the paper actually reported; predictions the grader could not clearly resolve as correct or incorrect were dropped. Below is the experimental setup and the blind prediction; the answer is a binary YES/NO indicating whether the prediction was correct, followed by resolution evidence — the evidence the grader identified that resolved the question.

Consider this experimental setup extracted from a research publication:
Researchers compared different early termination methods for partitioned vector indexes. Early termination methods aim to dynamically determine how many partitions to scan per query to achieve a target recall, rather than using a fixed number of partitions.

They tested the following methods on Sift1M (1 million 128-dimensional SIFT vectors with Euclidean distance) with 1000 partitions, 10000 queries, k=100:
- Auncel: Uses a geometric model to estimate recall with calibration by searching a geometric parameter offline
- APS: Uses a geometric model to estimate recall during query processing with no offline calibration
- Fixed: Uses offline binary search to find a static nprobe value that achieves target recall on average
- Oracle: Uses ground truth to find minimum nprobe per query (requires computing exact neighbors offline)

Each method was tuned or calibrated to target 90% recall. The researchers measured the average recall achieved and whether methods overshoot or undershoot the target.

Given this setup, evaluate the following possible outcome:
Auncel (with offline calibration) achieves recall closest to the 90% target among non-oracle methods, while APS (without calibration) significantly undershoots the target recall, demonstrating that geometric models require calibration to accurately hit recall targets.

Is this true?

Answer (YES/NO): NO